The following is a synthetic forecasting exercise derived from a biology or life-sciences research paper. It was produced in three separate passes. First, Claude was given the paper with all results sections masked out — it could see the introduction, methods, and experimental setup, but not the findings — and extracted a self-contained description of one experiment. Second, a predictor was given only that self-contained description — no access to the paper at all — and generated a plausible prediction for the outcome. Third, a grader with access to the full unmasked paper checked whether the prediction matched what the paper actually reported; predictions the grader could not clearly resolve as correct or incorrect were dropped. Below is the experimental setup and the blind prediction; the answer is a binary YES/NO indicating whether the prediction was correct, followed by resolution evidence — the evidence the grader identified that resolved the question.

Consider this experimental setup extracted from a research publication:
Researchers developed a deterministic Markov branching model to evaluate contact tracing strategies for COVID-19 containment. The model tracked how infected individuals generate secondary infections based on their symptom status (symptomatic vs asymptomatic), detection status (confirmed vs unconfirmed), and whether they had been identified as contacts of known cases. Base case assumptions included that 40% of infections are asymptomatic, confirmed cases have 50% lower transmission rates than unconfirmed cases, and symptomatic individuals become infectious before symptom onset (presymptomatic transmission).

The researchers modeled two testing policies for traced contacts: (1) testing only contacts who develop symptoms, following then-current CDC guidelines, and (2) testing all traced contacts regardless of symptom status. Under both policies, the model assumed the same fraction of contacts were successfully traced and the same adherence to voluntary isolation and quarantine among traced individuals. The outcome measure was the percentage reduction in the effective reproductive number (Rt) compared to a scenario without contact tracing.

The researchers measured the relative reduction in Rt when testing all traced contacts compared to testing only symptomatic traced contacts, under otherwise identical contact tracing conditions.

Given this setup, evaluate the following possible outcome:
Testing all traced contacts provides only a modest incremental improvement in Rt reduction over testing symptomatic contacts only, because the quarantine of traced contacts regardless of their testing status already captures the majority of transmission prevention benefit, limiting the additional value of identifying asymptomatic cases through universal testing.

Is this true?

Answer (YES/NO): NO